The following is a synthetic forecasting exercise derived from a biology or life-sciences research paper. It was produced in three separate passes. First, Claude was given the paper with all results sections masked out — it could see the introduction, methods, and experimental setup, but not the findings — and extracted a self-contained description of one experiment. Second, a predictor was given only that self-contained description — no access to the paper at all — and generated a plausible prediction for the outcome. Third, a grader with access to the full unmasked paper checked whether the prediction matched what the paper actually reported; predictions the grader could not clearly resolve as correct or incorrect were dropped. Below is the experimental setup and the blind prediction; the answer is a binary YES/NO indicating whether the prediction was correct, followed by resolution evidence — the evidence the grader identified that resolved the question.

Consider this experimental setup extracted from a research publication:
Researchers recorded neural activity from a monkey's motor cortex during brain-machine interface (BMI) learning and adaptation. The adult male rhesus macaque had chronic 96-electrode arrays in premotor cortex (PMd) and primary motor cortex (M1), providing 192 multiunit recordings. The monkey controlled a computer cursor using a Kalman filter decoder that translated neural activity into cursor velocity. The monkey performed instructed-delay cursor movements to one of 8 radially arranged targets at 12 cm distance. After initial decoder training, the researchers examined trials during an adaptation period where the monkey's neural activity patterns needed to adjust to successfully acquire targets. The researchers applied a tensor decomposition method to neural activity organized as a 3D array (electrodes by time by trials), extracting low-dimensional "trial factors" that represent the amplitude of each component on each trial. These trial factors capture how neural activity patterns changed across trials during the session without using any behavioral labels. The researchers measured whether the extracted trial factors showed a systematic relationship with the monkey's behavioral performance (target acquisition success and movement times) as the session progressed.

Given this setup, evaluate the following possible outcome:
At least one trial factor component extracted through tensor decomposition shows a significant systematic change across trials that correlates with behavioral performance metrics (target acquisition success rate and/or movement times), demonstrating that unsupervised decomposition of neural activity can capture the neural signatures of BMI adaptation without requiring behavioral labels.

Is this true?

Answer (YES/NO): YES